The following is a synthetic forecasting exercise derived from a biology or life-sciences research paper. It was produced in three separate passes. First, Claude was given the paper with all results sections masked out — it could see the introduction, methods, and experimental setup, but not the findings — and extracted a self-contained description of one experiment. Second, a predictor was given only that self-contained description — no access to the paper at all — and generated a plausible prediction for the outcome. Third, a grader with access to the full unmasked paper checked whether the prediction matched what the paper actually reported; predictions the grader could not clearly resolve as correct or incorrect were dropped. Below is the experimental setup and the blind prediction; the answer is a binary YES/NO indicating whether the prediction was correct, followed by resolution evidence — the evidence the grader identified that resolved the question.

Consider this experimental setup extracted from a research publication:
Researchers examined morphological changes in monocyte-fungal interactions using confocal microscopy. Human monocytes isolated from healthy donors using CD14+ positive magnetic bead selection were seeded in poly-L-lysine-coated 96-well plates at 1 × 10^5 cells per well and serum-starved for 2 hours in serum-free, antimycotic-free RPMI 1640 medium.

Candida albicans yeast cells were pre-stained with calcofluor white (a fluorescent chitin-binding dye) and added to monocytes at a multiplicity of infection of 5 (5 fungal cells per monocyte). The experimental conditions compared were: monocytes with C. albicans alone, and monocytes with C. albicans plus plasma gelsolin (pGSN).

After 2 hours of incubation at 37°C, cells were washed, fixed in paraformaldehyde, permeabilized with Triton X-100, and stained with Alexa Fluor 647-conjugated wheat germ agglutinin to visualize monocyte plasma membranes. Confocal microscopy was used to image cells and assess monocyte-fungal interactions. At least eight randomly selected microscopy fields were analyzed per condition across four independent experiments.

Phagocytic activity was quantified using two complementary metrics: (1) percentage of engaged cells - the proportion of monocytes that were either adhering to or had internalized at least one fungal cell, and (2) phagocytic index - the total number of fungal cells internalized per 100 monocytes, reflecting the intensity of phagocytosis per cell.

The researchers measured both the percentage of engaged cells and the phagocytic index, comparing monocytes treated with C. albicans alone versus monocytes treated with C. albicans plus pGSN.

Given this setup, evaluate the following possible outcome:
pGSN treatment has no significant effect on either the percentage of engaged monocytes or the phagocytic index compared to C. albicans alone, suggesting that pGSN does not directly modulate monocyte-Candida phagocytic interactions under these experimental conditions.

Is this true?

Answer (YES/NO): NO